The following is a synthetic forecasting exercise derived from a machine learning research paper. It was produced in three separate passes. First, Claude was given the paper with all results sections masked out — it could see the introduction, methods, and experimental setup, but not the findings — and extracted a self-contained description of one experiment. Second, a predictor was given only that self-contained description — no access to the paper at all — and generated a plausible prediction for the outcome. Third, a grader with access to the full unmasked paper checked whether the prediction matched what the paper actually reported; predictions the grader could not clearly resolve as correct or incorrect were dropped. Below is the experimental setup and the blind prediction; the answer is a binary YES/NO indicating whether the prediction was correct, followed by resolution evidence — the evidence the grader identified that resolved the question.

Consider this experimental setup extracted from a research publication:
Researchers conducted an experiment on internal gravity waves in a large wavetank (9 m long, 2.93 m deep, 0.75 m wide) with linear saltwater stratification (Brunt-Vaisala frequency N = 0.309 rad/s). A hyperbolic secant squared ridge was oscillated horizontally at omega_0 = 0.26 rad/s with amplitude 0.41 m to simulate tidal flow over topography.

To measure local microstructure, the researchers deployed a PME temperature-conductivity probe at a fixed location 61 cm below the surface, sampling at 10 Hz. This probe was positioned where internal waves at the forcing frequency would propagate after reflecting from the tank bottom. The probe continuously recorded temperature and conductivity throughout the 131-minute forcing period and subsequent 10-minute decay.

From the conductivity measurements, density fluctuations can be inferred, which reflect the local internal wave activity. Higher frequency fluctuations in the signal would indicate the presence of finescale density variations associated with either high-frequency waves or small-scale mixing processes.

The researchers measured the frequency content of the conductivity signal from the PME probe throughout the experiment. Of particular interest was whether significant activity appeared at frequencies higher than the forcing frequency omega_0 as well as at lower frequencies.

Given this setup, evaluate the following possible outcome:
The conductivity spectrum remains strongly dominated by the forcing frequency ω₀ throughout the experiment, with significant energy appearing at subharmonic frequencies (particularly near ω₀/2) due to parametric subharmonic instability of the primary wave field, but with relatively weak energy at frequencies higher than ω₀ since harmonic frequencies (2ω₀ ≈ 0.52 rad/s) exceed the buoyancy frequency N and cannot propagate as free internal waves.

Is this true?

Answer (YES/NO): NO